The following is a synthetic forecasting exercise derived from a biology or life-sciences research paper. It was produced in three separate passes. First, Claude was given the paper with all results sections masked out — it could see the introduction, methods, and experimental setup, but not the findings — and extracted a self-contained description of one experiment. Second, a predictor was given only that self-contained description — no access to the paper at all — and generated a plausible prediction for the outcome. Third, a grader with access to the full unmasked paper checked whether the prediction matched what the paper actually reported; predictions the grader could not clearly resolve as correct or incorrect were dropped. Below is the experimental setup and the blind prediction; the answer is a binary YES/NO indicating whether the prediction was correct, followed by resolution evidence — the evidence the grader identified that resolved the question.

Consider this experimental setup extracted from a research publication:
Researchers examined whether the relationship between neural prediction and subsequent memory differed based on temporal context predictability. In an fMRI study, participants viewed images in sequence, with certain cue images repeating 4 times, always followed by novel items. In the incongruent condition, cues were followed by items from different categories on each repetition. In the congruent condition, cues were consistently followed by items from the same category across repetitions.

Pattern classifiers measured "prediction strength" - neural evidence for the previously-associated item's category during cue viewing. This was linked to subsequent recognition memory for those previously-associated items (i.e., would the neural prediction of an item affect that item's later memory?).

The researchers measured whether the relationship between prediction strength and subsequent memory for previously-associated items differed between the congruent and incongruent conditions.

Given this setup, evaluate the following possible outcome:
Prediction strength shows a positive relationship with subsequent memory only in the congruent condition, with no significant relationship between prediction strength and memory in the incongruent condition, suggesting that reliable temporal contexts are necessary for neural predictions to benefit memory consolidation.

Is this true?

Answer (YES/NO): NO